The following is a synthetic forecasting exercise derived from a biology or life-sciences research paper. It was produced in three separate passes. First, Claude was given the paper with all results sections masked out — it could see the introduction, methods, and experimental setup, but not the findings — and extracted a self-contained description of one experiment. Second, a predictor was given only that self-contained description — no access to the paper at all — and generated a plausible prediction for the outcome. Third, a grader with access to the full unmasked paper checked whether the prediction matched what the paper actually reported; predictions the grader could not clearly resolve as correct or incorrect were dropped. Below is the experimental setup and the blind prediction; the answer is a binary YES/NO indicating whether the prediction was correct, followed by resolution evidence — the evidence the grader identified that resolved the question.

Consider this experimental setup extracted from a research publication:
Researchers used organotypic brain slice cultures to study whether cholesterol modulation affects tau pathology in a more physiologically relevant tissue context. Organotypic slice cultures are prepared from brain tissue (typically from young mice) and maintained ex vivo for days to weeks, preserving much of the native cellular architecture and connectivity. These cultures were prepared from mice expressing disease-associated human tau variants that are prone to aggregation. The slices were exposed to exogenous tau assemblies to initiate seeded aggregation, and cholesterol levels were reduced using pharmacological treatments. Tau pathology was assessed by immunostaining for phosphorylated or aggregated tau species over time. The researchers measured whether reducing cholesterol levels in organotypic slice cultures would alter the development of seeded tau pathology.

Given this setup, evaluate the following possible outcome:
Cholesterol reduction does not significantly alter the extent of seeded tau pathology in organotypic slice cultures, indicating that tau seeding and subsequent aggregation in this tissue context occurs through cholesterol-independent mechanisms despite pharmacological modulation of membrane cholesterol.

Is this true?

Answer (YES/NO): NO